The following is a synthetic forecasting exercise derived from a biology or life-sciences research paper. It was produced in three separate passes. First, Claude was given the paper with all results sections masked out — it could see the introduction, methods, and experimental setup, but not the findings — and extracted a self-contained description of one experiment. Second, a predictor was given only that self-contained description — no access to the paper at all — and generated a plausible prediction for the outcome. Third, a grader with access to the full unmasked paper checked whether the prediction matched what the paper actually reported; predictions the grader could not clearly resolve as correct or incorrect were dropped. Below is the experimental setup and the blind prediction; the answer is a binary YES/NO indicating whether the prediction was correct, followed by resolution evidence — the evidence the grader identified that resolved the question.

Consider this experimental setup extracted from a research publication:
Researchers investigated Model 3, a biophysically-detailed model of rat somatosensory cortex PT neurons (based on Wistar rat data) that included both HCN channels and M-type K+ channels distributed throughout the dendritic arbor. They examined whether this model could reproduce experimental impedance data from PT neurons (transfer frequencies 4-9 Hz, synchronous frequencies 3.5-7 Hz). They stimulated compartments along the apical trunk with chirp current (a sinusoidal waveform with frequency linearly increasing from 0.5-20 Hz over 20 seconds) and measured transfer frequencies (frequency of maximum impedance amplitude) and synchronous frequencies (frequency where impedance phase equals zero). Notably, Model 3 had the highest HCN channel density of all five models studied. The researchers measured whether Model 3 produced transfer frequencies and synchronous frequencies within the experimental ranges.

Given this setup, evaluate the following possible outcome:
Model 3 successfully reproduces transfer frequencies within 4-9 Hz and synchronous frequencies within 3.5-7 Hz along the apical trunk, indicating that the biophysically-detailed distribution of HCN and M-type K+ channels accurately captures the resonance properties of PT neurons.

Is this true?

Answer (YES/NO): NO